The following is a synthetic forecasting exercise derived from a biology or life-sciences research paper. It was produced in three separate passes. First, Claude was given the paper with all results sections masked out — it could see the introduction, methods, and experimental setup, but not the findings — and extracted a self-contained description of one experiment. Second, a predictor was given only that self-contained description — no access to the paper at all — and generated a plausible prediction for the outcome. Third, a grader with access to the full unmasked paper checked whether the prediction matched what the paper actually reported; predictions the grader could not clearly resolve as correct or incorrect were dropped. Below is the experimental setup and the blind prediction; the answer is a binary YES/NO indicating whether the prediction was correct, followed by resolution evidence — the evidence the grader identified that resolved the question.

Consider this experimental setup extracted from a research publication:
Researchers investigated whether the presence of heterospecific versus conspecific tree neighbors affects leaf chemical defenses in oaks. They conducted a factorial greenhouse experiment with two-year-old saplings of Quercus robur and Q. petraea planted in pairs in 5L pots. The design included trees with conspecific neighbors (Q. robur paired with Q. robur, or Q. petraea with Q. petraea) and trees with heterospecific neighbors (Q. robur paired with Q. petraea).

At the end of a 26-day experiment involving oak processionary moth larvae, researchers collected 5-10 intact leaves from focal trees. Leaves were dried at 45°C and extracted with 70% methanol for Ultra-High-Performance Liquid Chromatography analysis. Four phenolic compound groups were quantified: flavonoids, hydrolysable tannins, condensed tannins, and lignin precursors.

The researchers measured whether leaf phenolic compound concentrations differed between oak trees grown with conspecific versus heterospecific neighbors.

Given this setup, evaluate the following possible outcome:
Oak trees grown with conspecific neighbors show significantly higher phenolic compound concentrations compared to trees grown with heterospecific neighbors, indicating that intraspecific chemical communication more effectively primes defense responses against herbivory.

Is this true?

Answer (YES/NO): NO